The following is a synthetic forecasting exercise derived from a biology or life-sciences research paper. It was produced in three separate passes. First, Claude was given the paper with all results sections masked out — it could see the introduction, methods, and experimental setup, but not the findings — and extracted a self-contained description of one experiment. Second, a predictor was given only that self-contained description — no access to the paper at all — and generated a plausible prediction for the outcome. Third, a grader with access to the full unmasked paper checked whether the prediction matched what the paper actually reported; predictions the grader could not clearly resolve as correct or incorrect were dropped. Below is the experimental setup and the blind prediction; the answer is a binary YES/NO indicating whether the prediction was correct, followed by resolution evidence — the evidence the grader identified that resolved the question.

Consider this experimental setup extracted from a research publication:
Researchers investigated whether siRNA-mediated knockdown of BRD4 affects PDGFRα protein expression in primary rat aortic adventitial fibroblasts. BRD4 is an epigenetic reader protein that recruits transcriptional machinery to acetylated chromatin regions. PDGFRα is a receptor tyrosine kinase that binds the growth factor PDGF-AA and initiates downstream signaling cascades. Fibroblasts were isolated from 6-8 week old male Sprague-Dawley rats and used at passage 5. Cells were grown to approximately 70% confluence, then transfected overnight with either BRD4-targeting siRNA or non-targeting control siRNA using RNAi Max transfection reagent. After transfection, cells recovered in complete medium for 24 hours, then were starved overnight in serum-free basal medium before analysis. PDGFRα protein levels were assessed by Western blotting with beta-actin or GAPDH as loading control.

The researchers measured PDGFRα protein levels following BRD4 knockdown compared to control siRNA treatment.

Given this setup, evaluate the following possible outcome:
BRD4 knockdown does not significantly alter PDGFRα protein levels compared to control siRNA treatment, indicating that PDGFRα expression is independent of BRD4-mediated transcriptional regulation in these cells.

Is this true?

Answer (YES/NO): NO